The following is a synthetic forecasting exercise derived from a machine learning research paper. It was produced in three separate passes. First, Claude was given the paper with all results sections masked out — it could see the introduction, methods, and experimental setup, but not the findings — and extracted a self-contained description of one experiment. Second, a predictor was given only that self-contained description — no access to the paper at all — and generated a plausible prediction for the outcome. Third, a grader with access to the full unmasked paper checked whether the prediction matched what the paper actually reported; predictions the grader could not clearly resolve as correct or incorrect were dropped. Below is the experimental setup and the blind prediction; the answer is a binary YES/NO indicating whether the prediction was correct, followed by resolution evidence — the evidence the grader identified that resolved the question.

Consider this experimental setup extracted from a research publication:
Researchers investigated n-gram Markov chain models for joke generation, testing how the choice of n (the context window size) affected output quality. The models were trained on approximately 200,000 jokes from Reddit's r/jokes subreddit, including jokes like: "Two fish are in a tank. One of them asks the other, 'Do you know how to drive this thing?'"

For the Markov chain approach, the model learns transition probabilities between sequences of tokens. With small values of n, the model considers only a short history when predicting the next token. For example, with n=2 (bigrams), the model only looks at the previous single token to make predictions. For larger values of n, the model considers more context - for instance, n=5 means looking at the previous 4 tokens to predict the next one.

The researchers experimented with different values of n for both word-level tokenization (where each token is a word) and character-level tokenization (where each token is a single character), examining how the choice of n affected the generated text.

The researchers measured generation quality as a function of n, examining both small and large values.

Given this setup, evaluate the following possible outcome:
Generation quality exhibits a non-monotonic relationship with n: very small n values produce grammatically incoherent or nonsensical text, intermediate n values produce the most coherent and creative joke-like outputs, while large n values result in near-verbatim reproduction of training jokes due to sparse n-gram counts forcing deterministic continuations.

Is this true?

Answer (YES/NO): YES